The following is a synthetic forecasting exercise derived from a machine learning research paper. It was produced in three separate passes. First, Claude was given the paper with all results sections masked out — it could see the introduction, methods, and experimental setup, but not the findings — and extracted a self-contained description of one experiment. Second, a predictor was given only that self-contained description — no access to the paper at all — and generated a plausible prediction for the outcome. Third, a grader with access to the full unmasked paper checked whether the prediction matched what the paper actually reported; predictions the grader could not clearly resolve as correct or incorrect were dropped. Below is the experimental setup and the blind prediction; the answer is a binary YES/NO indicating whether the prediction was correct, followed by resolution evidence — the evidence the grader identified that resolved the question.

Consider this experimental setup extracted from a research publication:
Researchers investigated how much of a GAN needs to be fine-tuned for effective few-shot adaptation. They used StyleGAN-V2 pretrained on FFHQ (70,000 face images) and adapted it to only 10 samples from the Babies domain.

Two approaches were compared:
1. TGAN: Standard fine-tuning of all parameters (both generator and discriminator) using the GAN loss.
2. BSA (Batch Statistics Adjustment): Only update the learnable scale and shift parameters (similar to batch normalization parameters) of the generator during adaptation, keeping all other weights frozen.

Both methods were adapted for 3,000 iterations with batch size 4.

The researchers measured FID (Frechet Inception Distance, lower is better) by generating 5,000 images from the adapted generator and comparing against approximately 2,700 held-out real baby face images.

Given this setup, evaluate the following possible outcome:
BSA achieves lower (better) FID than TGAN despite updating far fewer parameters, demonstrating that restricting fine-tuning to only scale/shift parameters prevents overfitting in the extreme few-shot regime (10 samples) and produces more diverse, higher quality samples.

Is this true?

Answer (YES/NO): NO